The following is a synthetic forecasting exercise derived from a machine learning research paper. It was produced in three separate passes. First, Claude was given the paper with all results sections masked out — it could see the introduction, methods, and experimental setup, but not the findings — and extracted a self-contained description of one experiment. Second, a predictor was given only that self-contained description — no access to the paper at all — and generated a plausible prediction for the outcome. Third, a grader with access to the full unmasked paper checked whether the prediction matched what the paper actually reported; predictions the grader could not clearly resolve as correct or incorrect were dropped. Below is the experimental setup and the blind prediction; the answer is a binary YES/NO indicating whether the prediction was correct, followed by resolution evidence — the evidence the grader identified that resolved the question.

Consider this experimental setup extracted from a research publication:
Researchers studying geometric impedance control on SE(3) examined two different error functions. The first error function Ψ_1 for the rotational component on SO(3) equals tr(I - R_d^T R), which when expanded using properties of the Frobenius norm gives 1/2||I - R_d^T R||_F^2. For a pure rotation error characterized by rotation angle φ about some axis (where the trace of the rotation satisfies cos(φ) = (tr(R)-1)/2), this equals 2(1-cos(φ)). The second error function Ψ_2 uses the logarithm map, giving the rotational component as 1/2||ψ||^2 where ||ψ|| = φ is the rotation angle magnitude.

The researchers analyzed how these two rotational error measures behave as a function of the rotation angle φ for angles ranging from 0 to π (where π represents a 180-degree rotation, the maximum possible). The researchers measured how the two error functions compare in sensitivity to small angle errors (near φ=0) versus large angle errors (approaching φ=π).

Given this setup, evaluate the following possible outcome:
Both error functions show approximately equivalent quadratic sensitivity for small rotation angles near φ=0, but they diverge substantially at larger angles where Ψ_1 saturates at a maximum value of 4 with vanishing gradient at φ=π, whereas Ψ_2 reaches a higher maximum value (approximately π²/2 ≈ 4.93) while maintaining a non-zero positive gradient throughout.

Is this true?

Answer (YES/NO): YES